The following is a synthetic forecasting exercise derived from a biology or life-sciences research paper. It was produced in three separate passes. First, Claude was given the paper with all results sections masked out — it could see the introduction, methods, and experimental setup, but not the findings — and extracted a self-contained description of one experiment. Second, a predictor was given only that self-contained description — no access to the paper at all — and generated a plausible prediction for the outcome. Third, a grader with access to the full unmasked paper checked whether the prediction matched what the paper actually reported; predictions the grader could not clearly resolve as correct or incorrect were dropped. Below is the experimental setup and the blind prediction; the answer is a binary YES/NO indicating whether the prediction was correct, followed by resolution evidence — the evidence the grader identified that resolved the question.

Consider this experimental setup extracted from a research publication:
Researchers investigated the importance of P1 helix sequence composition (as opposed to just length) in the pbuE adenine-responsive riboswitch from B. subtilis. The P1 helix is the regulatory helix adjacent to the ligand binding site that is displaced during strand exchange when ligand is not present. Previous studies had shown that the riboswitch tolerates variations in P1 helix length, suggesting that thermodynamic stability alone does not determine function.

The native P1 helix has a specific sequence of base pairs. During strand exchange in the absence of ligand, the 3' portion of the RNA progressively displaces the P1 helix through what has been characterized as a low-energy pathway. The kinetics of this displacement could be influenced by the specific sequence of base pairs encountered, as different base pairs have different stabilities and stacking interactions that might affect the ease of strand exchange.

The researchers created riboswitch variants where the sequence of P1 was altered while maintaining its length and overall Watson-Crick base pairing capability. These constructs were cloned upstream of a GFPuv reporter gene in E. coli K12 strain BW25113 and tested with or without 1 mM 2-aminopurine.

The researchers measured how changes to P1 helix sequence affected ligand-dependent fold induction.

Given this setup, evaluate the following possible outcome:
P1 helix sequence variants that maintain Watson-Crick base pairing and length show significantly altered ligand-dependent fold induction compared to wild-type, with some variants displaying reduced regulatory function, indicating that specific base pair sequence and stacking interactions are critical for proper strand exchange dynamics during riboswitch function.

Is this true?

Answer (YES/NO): YES